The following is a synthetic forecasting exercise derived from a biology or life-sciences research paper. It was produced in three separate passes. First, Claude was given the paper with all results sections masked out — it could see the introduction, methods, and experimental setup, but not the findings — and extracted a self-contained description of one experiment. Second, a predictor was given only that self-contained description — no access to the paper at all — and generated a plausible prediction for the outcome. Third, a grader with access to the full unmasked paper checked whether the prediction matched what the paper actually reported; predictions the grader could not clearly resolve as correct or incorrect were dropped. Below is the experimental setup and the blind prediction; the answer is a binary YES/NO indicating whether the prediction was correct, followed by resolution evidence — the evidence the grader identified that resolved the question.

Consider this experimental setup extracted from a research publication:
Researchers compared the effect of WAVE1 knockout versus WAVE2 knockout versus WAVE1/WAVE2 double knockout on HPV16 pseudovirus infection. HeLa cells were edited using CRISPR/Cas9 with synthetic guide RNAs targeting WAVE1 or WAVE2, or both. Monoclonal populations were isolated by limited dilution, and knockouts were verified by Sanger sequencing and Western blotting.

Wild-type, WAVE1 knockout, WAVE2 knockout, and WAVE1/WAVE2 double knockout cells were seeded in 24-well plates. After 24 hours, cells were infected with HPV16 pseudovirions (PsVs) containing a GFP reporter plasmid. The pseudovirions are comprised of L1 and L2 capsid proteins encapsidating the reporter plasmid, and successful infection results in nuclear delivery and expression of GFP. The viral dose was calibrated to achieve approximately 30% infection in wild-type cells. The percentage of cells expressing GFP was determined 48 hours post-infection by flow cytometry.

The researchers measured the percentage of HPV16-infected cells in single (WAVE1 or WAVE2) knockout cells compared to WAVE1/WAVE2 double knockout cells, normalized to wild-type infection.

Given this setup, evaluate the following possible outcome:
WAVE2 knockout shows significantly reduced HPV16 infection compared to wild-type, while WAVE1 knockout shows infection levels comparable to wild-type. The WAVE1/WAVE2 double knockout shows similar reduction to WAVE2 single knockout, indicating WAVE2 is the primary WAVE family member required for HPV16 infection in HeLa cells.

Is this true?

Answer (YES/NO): NO